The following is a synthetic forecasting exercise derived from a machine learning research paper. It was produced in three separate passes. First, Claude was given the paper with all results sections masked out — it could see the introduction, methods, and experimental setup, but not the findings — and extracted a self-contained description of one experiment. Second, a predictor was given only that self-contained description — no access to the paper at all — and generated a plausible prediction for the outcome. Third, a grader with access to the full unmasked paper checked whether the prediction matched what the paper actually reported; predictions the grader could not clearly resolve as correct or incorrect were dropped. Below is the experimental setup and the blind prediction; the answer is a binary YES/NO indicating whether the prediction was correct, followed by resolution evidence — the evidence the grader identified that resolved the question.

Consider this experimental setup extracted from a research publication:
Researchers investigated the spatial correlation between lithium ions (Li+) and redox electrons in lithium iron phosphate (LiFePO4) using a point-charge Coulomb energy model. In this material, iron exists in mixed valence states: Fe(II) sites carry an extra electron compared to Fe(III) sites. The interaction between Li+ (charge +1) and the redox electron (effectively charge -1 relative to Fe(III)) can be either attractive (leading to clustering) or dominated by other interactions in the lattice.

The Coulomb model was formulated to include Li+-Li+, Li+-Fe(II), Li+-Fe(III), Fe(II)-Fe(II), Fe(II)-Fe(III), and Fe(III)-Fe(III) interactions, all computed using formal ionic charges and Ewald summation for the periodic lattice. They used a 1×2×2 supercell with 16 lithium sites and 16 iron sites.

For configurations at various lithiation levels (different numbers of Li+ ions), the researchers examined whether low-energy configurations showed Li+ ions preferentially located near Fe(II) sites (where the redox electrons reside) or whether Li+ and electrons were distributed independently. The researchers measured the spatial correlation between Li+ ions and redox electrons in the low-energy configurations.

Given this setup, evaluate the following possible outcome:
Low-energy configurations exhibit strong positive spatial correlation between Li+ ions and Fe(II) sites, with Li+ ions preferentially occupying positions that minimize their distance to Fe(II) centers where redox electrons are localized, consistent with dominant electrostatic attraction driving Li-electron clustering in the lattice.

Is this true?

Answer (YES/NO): YES